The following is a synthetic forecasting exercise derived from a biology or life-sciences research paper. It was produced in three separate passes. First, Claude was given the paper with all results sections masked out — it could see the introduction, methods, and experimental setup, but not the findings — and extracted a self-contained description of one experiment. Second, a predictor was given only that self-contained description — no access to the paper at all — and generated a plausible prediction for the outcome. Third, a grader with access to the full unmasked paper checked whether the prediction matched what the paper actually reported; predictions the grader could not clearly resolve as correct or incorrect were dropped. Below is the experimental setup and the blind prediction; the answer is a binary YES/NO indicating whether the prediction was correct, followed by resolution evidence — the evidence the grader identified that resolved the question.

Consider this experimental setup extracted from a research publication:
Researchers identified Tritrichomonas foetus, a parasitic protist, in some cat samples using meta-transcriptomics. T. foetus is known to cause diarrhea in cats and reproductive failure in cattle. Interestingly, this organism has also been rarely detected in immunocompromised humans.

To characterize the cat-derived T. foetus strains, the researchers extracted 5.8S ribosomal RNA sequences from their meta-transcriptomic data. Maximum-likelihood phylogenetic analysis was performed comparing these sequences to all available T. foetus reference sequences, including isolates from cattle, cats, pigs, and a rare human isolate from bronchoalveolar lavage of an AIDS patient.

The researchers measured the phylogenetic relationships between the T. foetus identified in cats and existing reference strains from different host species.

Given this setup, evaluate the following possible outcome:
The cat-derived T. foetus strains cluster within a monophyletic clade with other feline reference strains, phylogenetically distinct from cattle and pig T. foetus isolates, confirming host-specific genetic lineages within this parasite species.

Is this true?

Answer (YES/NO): NO